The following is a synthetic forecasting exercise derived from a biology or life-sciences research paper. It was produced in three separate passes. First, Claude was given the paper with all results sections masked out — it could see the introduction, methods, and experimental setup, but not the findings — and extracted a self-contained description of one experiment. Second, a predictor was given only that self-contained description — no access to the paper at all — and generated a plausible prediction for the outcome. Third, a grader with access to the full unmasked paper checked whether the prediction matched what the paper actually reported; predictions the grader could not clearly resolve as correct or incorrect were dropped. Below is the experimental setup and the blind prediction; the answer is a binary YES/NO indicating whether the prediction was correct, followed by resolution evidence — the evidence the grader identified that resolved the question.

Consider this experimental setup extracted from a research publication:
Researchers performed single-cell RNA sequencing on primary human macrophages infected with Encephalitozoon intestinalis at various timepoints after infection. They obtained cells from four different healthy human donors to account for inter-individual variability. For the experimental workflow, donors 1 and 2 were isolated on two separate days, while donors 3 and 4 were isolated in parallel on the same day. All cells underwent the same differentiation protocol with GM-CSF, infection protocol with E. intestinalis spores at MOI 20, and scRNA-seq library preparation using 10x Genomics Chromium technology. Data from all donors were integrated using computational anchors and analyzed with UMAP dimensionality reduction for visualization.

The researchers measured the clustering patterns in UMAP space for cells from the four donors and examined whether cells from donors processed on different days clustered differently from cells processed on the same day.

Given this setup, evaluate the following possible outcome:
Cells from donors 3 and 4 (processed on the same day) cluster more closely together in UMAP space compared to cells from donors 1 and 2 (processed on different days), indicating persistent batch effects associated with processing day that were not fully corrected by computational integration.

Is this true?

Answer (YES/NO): YES